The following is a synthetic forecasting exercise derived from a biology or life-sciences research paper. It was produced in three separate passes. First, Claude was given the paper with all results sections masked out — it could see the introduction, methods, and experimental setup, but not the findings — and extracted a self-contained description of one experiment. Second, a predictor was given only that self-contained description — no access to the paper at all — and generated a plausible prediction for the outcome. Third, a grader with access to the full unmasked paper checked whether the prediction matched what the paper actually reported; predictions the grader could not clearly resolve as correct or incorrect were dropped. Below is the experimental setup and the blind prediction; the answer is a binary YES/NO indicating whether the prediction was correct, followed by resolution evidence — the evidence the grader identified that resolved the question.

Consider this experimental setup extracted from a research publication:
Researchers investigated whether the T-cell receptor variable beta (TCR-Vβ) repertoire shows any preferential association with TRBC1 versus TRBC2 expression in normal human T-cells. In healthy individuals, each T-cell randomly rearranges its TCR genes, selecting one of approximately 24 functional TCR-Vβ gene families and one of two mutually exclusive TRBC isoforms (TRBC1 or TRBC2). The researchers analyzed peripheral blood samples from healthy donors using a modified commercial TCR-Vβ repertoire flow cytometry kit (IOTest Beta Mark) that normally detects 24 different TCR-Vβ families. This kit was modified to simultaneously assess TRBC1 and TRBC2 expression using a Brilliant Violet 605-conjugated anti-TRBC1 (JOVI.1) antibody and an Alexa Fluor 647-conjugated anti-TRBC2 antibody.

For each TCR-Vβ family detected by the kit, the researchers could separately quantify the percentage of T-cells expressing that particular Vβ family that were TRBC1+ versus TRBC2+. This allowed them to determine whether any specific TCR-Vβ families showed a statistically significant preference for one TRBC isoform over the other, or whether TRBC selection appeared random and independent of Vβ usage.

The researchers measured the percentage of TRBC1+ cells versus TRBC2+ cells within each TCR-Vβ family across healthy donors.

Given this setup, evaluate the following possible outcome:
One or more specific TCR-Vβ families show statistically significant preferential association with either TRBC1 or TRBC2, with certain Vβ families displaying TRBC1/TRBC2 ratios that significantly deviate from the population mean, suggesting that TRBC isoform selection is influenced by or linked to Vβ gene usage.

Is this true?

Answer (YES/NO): YES